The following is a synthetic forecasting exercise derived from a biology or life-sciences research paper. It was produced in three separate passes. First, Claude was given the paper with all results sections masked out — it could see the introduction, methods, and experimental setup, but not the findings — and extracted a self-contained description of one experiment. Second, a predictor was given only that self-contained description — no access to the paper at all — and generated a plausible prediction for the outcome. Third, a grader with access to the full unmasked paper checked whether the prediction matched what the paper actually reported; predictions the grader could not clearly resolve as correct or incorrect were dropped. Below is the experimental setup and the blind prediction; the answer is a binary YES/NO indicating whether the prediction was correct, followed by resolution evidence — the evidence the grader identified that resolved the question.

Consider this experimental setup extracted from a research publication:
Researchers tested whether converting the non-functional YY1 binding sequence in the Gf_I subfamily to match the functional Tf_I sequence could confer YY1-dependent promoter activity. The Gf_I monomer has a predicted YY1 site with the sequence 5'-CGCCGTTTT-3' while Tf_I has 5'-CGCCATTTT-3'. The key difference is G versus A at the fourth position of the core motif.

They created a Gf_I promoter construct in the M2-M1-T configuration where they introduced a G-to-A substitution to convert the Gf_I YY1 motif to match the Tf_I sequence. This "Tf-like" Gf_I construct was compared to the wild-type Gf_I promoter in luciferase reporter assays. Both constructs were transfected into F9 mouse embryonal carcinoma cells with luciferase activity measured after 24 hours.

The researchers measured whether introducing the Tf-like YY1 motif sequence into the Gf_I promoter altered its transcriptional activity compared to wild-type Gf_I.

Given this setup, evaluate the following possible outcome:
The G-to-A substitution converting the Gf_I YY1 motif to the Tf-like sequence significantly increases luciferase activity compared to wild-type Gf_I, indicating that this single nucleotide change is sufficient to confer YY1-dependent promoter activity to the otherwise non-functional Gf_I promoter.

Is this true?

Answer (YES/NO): YES